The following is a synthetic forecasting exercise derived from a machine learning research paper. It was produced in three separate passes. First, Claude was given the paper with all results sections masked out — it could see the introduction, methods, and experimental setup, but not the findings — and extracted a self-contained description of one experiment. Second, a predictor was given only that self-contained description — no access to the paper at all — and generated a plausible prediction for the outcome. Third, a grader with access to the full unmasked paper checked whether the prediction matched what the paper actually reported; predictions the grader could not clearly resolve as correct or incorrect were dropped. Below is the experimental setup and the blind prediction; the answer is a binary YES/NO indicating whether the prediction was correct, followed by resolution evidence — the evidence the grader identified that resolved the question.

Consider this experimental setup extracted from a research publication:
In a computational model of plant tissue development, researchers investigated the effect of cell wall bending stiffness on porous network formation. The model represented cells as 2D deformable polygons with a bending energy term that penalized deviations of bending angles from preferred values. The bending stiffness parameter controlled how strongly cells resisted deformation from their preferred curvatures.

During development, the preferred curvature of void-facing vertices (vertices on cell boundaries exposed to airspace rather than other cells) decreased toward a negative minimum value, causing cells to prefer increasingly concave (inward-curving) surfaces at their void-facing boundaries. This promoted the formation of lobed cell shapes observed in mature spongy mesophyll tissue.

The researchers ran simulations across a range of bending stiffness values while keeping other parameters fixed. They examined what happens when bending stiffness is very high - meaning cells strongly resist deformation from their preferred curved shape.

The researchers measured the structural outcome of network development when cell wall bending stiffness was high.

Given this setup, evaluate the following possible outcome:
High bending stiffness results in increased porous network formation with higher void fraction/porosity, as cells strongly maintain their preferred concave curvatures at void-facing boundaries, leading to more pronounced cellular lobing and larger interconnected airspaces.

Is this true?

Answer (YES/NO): NO